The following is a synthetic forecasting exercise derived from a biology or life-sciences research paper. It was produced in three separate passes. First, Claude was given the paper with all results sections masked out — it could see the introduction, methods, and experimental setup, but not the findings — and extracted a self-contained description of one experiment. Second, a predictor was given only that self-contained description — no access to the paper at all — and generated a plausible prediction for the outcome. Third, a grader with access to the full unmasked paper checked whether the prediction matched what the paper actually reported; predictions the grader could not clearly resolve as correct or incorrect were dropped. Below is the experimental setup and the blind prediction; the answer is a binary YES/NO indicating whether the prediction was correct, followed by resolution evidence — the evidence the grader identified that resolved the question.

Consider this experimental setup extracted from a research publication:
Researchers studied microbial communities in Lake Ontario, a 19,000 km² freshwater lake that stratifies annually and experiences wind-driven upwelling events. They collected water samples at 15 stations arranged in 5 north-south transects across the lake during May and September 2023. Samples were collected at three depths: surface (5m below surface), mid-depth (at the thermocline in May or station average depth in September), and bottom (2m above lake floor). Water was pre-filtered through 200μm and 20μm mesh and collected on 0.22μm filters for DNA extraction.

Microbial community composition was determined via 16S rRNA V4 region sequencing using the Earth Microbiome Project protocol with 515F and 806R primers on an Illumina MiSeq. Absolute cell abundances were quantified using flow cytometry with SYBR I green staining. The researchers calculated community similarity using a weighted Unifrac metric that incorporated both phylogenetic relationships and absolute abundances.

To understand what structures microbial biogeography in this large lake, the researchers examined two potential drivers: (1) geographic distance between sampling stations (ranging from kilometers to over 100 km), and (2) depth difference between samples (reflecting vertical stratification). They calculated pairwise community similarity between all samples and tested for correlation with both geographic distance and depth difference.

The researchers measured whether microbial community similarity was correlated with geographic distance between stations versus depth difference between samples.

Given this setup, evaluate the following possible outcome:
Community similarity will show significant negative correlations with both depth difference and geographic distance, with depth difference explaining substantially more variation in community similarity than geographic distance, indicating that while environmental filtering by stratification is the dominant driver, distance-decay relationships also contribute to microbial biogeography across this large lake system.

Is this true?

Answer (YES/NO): NO